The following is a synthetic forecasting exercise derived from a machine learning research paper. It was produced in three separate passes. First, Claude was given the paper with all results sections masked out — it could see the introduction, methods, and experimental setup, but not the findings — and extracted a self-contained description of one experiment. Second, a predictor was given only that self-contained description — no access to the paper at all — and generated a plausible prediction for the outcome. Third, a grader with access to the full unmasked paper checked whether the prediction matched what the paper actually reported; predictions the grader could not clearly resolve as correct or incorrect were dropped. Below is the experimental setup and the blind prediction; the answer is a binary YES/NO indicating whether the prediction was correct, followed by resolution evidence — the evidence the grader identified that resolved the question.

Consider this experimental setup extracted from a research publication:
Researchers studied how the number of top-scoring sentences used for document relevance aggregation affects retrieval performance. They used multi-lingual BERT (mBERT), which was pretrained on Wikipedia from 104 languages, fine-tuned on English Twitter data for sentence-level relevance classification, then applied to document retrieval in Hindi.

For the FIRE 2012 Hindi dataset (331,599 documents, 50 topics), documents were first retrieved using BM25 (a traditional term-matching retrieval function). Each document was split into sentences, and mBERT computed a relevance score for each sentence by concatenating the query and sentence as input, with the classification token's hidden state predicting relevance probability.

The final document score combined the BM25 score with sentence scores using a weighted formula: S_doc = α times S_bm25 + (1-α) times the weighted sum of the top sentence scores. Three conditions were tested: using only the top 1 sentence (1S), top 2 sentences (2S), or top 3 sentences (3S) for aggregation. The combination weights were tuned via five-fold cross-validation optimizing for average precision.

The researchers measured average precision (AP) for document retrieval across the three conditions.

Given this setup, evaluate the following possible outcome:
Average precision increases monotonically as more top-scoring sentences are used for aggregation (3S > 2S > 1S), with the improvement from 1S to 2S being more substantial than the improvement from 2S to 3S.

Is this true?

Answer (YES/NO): NO